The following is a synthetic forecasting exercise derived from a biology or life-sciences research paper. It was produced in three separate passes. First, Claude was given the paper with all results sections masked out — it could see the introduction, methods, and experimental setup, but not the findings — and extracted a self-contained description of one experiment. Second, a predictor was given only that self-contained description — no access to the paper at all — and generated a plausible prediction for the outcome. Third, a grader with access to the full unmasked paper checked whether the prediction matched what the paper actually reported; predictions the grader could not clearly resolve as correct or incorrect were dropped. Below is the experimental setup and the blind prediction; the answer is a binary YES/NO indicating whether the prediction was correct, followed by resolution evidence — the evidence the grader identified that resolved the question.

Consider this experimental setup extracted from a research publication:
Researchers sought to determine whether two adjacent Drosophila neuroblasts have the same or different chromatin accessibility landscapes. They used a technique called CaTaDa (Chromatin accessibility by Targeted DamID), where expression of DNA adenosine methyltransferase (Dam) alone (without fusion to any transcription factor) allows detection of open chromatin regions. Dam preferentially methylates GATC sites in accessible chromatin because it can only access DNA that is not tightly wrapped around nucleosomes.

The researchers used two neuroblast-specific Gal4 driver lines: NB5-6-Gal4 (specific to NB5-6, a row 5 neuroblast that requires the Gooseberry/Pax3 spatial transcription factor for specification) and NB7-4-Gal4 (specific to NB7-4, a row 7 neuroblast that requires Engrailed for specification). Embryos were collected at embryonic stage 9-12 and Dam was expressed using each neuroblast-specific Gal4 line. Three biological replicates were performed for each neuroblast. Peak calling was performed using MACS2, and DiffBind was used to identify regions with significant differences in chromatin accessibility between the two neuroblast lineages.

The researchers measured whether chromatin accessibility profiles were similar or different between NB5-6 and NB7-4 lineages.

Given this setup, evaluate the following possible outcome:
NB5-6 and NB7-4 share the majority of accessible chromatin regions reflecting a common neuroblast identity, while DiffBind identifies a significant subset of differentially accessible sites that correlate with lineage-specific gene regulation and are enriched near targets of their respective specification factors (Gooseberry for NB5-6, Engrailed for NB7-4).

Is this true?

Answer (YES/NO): NO